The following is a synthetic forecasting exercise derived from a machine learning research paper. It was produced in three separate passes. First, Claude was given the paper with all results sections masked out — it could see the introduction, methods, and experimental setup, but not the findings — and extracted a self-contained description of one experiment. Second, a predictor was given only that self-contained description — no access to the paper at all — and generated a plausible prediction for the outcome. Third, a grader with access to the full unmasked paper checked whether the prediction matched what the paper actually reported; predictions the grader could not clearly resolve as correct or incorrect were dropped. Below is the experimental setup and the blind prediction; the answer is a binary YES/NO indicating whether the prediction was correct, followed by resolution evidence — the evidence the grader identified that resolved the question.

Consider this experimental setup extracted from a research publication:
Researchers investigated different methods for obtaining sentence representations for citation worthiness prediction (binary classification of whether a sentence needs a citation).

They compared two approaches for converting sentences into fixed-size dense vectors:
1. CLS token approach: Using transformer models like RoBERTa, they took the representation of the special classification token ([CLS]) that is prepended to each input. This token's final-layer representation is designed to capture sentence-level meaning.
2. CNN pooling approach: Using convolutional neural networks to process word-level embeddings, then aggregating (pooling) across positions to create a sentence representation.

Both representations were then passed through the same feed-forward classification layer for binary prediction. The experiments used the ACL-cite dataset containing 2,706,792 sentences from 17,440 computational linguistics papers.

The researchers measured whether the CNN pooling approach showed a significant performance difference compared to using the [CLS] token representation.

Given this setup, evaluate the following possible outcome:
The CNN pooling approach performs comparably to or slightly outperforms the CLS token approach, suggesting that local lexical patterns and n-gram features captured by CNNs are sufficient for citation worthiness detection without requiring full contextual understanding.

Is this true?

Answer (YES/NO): NO